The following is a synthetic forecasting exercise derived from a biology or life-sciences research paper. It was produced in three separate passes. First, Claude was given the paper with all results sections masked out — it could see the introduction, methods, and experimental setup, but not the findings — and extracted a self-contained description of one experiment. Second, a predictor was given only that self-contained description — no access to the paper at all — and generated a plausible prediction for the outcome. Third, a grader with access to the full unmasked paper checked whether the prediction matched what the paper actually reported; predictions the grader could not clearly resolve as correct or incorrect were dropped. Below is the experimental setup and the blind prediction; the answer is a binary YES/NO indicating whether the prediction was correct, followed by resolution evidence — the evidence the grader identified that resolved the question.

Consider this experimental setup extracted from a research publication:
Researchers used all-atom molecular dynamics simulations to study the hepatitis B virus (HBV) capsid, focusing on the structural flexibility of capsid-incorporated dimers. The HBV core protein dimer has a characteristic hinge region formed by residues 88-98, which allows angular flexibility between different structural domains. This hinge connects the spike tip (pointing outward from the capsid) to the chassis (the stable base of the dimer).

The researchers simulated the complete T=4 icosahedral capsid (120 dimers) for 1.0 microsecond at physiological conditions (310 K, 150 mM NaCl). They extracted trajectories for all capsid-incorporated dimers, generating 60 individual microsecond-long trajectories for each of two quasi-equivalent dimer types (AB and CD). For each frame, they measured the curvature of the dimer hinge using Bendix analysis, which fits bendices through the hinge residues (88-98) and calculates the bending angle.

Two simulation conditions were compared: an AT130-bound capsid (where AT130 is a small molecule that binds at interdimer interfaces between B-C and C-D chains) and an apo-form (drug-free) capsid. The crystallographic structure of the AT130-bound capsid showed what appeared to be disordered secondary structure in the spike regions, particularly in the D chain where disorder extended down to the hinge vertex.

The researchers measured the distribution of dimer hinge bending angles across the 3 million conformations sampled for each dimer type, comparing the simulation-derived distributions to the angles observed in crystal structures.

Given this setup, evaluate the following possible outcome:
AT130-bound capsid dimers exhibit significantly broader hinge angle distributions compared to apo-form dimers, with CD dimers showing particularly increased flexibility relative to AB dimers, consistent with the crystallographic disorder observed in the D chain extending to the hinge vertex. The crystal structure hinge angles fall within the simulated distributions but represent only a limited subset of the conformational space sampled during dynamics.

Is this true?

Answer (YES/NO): NO